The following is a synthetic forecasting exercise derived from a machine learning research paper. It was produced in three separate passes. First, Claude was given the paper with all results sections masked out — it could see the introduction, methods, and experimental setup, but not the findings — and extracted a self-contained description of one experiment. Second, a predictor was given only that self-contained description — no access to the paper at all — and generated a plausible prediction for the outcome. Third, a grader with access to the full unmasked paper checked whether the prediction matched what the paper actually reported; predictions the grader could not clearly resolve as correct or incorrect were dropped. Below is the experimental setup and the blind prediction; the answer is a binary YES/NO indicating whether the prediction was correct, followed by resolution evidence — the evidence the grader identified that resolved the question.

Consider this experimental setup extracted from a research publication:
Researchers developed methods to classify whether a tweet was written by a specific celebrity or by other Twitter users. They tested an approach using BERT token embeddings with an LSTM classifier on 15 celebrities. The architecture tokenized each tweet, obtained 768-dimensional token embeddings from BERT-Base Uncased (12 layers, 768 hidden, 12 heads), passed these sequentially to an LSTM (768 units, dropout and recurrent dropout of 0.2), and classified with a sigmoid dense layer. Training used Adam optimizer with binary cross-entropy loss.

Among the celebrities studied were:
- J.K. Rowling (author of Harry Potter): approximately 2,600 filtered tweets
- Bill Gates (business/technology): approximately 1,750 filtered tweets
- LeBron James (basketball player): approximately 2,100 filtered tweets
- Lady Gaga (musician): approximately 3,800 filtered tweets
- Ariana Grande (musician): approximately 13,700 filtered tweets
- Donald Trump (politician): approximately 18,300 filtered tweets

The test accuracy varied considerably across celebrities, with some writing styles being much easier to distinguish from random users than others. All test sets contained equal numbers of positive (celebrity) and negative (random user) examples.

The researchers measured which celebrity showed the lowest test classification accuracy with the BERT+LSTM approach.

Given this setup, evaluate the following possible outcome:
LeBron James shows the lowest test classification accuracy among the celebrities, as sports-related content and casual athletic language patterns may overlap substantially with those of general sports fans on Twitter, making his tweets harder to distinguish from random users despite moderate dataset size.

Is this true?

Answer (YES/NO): NO